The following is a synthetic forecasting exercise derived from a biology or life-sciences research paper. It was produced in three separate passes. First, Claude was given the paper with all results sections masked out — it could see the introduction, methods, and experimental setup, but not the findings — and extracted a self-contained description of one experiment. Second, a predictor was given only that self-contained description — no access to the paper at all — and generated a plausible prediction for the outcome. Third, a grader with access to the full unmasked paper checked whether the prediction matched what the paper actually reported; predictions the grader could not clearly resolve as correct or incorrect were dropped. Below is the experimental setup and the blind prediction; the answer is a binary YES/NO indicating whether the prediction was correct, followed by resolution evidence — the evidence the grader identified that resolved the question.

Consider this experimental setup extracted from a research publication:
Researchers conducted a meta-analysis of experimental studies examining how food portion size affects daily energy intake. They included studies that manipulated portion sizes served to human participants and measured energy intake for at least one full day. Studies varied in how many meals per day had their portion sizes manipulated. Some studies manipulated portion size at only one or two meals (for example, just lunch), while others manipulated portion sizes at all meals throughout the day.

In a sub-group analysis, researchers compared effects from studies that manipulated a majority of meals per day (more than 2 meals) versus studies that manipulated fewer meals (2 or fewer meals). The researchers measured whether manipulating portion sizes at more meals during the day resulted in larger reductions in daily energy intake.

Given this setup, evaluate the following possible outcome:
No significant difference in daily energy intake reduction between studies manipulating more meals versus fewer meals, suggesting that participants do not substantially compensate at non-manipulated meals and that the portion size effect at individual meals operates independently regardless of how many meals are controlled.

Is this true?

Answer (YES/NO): NO